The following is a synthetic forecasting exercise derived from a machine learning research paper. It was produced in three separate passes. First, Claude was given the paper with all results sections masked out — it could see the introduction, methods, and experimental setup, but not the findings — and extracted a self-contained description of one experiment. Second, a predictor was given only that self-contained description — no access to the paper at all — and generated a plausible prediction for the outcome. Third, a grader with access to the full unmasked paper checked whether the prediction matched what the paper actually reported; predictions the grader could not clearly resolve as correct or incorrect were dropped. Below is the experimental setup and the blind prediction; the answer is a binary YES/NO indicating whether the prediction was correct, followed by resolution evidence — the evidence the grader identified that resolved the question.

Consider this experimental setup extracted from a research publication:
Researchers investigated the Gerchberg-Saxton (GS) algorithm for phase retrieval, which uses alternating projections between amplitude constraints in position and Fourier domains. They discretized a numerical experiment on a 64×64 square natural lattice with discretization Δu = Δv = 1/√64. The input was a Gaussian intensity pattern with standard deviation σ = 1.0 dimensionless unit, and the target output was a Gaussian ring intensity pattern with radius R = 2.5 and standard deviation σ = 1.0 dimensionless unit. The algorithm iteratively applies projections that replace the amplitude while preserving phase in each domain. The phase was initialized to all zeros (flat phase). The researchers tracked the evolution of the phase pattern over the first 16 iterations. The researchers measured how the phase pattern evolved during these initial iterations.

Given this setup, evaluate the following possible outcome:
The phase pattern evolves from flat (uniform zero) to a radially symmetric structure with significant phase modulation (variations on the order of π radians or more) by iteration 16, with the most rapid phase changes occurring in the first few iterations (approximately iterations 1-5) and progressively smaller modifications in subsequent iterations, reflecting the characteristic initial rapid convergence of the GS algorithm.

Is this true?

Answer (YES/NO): NO